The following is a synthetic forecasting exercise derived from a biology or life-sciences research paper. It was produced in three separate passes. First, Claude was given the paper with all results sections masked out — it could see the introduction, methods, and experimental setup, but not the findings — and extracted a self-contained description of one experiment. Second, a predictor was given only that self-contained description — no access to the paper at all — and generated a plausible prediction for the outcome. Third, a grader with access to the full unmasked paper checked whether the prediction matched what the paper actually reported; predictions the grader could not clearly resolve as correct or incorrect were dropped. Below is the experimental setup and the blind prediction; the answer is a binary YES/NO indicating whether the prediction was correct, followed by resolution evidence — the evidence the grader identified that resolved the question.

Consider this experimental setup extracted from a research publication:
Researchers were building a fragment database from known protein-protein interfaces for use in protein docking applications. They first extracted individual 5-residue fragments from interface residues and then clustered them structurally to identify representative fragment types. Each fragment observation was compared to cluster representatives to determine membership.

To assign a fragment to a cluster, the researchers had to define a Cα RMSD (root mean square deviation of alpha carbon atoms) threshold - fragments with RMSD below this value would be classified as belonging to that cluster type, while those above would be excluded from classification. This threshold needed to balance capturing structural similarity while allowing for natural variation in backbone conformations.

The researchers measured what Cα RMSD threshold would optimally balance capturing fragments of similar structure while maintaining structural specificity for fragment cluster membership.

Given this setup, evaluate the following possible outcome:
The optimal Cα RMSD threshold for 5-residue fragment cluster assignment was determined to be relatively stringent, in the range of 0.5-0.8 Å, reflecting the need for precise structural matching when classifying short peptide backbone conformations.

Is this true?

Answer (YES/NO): YES